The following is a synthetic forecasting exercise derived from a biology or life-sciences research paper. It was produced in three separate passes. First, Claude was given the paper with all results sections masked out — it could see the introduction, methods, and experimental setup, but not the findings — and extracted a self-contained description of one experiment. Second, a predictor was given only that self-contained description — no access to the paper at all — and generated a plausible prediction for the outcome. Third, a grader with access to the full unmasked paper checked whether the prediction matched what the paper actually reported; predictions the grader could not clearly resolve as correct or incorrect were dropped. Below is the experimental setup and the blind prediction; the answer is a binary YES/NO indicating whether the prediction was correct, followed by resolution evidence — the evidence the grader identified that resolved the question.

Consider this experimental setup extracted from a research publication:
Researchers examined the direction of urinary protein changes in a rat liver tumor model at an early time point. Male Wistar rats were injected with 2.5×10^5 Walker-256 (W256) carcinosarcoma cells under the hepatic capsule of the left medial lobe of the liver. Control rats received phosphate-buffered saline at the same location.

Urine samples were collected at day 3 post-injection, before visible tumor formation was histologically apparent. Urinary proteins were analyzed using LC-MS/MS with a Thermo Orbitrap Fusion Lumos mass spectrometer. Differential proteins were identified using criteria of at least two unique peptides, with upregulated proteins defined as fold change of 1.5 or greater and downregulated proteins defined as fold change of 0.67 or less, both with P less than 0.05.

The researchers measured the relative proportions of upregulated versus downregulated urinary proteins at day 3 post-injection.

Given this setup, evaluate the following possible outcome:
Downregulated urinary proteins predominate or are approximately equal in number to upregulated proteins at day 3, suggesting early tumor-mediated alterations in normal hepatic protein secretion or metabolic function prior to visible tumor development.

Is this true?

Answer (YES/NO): NO